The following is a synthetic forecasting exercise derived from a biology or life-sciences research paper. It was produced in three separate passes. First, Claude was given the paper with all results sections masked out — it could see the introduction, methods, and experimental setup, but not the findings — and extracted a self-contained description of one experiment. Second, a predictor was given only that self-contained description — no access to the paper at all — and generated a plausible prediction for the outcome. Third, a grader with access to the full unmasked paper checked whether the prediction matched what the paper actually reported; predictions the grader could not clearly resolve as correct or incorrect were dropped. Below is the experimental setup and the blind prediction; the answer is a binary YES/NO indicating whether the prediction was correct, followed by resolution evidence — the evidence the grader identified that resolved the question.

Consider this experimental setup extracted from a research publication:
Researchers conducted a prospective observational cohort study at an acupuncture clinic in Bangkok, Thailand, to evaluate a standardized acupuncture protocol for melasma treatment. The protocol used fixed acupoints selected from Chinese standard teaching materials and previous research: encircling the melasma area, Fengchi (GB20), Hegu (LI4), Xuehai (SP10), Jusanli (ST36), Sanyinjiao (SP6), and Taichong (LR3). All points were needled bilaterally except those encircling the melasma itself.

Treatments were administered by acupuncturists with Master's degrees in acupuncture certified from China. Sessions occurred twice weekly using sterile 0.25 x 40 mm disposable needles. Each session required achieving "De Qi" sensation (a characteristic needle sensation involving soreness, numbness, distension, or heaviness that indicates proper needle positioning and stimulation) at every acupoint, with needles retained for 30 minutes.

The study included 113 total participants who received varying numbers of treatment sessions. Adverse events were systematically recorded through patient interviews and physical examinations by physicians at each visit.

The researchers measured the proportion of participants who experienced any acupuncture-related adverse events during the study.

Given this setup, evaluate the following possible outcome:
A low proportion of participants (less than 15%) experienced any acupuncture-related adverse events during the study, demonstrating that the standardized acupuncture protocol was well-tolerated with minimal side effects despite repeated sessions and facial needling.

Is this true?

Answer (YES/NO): NO